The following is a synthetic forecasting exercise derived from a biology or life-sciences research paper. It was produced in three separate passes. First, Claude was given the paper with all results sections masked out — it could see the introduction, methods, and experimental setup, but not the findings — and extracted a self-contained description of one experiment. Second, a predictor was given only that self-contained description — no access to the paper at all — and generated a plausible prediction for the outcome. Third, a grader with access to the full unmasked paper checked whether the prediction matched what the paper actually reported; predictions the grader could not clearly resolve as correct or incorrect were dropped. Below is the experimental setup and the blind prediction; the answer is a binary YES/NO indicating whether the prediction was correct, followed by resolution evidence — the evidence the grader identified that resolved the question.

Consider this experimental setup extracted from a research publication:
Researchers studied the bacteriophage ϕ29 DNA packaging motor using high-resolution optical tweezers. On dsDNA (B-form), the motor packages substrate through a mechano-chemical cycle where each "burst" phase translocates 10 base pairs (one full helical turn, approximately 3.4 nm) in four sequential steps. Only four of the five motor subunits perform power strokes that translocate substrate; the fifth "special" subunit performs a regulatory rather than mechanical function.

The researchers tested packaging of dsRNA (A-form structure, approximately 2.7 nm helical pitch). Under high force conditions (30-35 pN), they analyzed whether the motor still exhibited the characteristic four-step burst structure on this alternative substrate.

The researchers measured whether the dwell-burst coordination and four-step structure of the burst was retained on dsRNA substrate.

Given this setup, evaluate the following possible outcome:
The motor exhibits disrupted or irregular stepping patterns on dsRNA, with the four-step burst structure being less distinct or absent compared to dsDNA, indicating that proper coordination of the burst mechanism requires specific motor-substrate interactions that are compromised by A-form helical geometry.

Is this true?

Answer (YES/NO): NO